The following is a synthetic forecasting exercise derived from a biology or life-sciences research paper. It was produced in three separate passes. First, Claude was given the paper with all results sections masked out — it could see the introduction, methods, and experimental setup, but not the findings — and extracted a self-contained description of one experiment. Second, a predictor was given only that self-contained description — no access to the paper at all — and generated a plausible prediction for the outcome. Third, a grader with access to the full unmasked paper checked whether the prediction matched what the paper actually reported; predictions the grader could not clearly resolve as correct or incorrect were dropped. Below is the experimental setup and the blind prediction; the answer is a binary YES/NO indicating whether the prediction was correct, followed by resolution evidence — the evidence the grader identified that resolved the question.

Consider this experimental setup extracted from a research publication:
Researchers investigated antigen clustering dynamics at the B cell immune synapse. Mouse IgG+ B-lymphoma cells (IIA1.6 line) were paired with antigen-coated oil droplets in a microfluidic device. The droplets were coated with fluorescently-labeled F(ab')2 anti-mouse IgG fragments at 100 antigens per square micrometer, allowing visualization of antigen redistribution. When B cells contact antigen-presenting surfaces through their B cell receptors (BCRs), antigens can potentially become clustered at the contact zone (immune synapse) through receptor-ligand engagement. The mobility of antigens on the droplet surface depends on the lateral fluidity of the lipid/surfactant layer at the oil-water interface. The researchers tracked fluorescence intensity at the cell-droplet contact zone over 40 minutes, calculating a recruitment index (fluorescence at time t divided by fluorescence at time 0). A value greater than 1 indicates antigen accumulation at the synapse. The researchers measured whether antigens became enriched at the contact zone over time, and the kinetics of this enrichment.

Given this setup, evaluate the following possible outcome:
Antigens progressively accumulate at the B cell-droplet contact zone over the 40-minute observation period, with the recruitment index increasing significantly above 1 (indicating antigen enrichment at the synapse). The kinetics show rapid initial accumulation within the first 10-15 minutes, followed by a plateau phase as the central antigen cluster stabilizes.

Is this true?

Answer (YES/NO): NO